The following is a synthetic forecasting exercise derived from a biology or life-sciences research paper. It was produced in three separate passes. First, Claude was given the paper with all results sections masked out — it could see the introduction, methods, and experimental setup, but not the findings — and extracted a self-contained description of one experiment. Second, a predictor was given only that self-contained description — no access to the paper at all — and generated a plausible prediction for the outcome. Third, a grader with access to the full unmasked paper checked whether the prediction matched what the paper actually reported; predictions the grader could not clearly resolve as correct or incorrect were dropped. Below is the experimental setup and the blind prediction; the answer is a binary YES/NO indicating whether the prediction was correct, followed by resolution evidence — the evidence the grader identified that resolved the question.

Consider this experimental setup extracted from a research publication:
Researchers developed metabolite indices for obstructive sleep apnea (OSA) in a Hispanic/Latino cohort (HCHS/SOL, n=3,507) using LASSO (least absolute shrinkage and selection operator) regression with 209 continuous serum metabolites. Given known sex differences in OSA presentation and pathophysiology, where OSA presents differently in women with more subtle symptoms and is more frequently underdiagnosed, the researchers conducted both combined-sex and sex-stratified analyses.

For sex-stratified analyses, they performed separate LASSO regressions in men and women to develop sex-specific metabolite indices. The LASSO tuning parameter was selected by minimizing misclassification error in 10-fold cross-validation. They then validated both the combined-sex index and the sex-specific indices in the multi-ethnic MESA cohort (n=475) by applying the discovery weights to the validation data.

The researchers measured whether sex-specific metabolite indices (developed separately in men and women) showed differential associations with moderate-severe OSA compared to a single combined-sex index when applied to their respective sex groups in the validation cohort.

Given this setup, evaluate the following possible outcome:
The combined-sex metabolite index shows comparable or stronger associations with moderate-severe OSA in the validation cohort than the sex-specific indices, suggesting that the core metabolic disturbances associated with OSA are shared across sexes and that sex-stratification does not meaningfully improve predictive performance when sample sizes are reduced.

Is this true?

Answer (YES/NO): YES